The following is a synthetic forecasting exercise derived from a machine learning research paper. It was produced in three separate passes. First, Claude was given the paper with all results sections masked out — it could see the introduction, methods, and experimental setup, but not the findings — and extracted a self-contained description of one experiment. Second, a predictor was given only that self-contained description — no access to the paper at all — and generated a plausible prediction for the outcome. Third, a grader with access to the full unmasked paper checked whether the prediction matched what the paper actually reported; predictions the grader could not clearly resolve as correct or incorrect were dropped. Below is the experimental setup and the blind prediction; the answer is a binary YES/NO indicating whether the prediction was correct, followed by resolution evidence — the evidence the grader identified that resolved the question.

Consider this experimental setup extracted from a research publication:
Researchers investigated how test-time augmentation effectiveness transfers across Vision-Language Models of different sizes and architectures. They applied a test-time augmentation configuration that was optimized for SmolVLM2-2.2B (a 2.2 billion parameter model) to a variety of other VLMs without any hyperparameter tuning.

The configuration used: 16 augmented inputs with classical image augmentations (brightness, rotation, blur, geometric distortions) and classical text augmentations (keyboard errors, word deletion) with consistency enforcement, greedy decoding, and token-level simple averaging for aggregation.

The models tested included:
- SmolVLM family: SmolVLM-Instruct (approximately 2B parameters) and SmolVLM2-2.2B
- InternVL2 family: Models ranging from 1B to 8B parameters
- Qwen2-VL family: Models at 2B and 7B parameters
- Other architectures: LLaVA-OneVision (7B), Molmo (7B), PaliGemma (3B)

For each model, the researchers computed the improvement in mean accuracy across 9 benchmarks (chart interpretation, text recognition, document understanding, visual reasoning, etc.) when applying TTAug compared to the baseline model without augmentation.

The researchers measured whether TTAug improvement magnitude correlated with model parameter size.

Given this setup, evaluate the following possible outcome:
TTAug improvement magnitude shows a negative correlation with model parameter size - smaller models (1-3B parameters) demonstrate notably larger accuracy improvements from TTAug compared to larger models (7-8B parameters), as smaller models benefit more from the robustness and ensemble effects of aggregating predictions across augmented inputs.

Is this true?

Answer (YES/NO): NO